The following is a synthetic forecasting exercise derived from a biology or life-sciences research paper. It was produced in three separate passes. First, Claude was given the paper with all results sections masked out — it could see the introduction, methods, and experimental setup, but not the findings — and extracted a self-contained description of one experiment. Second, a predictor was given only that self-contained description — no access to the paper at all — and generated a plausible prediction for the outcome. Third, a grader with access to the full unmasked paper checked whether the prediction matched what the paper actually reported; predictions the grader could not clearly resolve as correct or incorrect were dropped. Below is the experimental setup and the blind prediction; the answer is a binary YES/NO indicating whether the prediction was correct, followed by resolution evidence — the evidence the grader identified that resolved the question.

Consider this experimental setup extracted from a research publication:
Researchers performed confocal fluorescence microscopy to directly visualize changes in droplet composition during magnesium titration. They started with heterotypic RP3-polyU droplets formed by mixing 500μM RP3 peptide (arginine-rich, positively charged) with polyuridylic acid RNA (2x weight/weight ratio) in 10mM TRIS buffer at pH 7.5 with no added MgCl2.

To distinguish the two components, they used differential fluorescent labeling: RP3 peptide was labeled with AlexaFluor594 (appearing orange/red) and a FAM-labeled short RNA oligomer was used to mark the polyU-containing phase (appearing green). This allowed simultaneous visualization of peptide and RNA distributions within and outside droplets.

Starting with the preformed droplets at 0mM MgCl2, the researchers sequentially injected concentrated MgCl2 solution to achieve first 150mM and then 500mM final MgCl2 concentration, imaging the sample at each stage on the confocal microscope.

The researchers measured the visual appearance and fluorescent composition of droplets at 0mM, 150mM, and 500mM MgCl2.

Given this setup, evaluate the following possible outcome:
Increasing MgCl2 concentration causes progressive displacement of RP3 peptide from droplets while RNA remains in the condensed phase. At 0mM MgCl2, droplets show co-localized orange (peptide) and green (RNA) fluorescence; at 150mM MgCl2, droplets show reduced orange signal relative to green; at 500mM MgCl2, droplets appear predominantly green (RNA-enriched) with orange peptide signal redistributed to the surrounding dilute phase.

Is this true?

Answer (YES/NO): NO